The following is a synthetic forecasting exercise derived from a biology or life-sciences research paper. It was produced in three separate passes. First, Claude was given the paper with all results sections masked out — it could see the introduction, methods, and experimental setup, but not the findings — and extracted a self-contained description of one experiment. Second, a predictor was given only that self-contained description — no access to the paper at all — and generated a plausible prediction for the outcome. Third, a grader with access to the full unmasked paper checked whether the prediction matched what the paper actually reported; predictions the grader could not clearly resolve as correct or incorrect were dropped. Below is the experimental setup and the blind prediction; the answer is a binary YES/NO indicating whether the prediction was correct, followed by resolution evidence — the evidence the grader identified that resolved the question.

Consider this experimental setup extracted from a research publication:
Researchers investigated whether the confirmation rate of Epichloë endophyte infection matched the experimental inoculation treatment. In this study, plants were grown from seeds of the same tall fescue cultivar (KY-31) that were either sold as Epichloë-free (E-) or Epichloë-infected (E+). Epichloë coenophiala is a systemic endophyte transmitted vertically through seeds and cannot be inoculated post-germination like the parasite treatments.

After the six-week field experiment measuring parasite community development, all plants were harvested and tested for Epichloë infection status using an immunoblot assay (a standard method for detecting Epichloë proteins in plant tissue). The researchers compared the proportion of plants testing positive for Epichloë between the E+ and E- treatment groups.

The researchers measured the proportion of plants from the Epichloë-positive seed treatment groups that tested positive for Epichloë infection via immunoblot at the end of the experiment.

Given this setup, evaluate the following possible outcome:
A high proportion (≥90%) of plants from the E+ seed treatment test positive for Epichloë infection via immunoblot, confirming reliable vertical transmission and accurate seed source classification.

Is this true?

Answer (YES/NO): NO